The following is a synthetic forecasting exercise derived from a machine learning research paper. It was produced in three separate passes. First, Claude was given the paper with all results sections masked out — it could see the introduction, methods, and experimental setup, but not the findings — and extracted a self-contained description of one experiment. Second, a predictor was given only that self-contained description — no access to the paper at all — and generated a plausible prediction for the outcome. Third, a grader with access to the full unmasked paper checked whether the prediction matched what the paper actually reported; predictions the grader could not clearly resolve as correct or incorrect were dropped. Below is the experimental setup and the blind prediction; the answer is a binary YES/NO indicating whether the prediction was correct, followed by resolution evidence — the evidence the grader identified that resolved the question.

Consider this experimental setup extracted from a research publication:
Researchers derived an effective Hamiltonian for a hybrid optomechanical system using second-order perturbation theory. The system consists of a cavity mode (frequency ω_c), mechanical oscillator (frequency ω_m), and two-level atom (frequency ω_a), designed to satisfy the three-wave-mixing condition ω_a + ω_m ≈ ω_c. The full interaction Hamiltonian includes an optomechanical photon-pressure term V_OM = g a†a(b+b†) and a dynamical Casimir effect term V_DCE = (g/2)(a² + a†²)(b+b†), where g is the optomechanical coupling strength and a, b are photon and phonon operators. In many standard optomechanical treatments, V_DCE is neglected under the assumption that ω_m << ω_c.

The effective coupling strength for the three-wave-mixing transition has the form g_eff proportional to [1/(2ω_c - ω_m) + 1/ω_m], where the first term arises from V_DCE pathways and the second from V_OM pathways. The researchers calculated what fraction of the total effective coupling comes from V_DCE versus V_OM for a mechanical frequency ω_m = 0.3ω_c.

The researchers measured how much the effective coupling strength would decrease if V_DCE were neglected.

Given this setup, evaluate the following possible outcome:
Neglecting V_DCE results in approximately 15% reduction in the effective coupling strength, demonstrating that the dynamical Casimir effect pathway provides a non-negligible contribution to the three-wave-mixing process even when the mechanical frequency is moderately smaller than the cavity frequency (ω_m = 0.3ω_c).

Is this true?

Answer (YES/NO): YES